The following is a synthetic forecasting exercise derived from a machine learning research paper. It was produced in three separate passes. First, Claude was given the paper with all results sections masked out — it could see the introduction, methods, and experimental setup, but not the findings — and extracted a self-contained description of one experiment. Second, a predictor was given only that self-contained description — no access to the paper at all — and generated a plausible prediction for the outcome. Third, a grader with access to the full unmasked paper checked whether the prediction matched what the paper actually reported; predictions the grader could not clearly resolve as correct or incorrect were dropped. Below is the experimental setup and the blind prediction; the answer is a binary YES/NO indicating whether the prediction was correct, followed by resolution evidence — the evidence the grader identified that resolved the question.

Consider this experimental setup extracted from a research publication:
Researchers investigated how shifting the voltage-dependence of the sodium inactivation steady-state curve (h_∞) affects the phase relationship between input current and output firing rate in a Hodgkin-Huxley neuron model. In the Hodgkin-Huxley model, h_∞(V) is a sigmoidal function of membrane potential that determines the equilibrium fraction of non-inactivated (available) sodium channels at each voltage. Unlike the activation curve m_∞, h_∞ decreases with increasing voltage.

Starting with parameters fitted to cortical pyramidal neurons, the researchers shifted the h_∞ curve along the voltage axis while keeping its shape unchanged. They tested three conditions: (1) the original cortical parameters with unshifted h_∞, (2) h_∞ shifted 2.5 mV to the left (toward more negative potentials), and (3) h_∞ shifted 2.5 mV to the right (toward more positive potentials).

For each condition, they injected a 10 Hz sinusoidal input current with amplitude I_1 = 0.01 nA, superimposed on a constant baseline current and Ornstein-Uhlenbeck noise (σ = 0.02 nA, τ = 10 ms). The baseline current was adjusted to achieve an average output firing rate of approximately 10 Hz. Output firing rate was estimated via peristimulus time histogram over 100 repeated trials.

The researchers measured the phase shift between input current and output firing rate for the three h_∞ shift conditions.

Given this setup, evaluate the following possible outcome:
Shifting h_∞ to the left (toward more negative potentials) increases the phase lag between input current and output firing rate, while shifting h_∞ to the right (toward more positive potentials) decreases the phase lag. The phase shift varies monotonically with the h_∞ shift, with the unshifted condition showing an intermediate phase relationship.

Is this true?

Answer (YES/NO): NO